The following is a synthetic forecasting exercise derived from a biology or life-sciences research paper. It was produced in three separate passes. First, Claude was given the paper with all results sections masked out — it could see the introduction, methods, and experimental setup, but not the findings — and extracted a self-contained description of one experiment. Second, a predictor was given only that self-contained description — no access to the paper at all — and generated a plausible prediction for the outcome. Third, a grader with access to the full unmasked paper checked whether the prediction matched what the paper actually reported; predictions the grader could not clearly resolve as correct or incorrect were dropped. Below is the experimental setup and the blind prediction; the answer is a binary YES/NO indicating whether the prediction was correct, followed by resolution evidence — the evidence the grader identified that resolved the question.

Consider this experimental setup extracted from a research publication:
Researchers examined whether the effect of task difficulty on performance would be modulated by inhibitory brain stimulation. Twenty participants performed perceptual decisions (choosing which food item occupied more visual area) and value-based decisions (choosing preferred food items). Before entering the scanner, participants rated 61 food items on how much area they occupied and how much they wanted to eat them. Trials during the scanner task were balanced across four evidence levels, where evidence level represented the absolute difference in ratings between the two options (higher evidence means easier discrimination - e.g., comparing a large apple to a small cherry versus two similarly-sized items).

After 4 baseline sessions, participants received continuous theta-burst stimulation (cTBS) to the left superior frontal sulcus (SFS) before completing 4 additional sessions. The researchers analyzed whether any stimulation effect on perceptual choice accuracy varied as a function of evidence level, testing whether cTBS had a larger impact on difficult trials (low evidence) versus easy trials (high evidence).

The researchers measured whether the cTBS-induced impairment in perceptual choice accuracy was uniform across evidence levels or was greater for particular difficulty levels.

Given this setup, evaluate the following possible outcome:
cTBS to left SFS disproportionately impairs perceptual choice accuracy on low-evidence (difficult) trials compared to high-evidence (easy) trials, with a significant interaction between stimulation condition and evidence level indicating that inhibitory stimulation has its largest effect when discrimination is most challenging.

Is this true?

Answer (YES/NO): NO